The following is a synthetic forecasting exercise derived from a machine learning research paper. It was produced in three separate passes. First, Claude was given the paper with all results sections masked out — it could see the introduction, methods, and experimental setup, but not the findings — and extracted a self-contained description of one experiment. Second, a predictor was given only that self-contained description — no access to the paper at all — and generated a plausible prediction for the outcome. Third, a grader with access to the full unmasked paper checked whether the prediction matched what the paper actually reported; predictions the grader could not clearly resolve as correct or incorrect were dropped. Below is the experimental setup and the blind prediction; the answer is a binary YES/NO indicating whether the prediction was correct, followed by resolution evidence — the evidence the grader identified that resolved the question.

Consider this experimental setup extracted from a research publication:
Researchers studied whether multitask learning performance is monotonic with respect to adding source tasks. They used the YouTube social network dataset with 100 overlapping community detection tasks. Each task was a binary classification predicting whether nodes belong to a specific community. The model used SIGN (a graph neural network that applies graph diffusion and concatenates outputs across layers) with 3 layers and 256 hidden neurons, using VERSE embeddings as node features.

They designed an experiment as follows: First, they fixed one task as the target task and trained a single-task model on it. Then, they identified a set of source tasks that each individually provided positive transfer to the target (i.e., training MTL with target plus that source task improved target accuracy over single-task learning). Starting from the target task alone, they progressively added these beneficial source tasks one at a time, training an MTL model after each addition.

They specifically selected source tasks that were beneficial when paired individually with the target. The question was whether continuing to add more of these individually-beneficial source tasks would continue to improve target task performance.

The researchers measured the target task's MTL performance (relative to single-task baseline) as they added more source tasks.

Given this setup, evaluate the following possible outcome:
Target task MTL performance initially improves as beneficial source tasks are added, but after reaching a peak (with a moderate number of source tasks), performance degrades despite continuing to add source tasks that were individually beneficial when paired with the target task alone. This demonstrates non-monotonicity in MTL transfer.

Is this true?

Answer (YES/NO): YES